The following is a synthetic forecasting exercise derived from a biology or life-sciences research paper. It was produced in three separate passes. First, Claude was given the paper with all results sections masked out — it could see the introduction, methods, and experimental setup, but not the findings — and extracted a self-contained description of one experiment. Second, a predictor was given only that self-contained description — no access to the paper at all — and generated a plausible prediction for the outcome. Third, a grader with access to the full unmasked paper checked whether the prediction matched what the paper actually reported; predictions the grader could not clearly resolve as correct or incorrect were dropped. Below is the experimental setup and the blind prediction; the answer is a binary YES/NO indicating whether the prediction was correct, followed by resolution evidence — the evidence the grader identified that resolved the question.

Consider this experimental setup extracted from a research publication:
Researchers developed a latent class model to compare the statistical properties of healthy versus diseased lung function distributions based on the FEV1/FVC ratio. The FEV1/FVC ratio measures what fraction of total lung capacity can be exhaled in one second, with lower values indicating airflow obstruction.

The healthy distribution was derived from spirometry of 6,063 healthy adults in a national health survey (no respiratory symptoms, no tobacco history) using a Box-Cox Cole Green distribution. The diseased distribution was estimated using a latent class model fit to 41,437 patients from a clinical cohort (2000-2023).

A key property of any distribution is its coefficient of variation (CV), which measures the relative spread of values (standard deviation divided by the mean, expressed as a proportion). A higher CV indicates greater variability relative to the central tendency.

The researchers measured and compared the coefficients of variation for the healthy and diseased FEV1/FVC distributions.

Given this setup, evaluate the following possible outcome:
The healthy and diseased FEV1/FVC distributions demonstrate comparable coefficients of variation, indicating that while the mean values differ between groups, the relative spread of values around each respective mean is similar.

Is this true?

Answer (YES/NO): NO